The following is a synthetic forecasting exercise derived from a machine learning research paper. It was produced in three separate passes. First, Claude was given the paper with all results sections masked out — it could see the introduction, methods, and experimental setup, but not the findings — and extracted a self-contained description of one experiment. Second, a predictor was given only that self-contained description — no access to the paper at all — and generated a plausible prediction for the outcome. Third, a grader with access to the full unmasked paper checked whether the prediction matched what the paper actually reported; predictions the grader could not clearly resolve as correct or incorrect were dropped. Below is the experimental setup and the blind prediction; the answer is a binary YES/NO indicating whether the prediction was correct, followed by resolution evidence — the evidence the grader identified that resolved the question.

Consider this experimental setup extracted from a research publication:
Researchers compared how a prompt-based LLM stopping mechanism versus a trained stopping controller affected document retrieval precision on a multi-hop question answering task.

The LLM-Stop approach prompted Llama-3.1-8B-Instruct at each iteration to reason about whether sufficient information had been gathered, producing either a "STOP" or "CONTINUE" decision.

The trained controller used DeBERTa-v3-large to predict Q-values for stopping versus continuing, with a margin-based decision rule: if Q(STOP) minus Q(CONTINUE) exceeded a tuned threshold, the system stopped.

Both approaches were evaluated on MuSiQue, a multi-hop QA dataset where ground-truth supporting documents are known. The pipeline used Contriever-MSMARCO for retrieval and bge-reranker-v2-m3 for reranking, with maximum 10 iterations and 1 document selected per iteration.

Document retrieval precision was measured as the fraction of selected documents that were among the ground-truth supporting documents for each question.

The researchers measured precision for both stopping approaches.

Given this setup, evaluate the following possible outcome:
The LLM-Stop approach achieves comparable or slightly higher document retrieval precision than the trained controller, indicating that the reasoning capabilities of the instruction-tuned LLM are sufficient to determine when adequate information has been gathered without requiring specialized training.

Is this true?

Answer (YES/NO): NO